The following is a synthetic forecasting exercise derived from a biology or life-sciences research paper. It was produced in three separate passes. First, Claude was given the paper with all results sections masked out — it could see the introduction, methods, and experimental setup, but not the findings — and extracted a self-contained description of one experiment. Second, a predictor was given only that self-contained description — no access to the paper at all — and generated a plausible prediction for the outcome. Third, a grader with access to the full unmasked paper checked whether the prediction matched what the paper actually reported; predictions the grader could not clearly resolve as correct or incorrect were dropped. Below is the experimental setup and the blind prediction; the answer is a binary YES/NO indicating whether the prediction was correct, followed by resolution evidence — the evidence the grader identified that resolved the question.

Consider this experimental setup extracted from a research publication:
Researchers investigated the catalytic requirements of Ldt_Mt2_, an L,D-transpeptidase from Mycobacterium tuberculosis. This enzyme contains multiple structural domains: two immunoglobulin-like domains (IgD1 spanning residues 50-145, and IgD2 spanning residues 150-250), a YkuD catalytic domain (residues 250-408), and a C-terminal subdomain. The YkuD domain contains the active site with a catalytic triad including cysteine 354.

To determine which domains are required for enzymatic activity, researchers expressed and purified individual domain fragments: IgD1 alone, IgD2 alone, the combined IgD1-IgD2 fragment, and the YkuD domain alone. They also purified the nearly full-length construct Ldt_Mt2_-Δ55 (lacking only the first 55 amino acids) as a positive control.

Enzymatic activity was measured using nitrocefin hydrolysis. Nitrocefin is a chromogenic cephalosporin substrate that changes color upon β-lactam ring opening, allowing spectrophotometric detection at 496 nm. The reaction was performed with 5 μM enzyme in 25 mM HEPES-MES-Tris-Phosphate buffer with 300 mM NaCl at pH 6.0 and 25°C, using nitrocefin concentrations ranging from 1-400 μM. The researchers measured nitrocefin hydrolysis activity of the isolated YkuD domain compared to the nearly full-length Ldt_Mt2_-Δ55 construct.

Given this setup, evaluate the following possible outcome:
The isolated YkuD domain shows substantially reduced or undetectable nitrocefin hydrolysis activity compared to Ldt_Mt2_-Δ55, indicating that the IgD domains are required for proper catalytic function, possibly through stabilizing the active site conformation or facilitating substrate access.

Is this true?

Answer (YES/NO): YES